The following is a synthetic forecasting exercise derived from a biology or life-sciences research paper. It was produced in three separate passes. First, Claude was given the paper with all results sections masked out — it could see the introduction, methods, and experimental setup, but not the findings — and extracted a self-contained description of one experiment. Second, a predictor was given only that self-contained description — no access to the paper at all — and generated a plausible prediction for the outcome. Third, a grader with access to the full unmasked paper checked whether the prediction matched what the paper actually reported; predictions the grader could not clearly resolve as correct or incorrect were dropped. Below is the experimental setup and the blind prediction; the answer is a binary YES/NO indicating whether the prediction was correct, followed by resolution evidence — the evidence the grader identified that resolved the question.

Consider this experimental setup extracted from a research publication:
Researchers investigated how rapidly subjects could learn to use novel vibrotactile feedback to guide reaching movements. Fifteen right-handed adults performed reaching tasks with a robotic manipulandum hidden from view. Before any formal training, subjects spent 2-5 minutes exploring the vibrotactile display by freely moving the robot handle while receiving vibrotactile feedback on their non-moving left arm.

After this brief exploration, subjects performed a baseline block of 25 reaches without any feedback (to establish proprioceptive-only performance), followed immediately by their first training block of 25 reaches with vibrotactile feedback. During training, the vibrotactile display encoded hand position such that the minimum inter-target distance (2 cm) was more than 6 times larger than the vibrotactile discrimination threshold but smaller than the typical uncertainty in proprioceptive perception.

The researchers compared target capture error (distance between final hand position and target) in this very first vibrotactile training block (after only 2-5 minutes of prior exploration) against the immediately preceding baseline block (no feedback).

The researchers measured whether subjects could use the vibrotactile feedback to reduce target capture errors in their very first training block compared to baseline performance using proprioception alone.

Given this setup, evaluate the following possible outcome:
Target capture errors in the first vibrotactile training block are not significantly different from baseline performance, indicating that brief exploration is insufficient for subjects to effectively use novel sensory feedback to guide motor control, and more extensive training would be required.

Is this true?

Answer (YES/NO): NO